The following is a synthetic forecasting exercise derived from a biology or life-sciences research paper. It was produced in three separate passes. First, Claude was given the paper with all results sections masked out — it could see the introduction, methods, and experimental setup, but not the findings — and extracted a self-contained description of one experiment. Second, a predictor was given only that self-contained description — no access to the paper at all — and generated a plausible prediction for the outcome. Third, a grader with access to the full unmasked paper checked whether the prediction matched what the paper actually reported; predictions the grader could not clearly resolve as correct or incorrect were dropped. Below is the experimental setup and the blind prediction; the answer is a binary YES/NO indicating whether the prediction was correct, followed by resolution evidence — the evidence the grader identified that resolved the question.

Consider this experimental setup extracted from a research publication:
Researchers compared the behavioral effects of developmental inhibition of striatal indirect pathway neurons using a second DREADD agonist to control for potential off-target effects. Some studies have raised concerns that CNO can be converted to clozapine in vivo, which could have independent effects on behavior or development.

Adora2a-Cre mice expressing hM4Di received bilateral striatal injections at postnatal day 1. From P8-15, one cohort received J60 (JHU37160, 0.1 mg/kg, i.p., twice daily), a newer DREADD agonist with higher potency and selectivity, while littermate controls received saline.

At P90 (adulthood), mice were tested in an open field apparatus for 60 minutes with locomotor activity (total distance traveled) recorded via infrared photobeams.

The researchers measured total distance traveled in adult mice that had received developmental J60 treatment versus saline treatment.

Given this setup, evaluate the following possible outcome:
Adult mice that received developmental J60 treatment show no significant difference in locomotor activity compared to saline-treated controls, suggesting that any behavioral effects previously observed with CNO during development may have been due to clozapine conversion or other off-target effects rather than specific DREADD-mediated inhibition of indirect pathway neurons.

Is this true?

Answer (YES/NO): NO